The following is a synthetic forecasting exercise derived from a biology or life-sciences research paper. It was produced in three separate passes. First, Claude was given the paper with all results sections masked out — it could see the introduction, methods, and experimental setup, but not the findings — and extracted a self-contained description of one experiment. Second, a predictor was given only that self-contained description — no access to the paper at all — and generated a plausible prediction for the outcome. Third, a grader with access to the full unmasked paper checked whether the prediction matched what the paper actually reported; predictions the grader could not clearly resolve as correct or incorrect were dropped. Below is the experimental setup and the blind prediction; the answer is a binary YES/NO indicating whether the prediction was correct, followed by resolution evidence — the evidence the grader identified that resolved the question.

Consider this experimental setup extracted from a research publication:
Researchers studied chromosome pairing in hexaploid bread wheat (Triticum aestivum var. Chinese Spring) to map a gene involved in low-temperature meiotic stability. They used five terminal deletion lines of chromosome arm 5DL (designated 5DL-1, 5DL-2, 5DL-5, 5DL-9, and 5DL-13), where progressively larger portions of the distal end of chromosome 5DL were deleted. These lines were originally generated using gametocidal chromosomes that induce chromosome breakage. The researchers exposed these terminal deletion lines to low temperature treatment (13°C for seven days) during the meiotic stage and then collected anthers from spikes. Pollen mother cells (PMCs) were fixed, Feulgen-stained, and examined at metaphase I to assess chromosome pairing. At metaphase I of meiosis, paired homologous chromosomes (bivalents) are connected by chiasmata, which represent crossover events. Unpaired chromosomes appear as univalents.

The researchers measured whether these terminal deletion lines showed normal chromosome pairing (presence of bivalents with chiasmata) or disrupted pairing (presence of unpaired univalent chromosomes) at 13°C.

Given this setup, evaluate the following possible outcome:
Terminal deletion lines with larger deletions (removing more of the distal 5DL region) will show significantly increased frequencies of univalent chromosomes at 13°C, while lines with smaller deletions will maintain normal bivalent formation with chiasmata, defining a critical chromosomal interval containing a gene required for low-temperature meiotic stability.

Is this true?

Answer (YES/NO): NO